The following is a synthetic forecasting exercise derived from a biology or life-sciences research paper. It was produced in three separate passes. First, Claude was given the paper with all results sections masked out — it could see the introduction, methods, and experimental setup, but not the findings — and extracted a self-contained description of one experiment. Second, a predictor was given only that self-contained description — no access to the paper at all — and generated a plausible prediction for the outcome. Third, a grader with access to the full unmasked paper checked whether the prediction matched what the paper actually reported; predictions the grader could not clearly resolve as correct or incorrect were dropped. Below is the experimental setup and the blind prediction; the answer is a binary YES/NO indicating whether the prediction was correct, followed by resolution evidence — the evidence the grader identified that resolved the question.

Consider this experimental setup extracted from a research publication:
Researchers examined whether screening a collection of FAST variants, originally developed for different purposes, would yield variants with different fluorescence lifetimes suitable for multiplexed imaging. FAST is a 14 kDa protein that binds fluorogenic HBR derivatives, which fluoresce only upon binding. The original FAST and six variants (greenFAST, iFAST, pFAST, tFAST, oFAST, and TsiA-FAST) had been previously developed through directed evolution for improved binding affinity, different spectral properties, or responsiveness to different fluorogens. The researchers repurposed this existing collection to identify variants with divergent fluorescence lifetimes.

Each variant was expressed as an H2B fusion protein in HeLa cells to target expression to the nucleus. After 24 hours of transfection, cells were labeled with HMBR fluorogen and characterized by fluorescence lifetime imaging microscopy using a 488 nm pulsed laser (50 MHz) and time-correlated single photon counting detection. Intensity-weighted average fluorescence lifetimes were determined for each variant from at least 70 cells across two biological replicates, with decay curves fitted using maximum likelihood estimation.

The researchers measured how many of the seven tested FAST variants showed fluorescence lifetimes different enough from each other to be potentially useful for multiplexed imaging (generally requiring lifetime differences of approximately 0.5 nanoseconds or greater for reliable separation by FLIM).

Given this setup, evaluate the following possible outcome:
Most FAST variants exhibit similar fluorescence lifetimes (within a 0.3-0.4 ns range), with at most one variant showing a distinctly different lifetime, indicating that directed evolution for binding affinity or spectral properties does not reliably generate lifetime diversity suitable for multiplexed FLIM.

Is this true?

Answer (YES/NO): NO